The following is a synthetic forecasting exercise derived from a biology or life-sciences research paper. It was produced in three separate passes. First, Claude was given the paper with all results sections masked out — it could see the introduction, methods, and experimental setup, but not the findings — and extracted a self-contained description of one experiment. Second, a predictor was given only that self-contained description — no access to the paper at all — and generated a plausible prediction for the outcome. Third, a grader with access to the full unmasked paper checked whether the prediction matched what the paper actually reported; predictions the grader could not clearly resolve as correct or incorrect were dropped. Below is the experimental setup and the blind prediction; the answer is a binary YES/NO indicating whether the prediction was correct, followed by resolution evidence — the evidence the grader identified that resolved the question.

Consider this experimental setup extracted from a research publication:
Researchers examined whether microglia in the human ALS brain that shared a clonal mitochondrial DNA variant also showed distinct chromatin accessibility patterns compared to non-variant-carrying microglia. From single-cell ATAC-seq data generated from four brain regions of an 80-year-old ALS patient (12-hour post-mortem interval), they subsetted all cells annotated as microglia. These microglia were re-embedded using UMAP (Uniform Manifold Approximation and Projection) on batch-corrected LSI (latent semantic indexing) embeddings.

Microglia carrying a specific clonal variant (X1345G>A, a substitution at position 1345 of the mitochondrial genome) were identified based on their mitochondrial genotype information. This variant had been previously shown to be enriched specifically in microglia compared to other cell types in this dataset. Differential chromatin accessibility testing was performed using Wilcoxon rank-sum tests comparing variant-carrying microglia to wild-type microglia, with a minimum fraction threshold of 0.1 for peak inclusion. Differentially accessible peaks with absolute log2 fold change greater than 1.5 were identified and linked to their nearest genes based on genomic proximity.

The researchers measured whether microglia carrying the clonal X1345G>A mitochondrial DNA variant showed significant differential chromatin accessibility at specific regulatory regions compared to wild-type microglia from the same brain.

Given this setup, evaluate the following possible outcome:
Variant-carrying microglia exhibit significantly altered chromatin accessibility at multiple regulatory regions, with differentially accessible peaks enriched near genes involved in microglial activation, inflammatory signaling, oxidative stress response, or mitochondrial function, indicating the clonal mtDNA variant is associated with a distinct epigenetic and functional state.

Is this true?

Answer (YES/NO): NO